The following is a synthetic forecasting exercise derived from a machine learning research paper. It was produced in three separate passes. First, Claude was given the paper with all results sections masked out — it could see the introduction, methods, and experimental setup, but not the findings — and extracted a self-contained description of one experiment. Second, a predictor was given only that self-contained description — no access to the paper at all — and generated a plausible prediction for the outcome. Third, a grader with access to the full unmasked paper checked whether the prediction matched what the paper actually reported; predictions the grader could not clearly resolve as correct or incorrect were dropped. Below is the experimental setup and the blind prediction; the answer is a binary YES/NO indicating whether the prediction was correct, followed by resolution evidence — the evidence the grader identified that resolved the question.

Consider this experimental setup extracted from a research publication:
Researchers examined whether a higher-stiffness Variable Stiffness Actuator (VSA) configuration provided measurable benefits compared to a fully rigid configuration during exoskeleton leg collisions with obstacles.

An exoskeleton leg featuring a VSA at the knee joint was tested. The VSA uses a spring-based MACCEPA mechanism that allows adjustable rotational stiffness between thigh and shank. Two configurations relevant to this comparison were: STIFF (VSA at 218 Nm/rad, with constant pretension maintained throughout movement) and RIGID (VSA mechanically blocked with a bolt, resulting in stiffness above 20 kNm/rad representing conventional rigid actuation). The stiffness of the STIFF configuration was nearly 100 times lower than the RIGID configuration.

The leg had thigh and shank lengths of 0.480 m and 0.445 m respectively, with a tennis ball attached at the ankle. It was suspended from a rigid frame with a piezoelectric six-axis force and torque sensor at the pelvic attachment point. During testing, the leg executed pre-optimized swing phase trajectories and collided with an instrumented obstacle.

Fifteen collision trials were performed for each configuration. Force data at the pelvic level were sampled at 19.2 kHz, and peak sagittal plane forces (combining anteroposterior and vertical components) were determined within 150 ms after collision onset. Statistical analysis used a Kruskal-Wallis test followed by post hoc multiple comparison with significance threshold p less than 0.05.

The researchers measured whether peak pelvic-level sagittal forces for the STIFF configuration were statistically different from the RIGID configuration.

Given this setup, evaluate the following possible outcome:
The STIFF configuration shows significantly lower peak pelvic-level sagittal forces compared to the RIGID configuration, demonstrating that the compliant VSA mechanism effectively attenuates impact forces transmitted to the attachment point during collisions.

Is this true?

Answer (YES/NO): YES